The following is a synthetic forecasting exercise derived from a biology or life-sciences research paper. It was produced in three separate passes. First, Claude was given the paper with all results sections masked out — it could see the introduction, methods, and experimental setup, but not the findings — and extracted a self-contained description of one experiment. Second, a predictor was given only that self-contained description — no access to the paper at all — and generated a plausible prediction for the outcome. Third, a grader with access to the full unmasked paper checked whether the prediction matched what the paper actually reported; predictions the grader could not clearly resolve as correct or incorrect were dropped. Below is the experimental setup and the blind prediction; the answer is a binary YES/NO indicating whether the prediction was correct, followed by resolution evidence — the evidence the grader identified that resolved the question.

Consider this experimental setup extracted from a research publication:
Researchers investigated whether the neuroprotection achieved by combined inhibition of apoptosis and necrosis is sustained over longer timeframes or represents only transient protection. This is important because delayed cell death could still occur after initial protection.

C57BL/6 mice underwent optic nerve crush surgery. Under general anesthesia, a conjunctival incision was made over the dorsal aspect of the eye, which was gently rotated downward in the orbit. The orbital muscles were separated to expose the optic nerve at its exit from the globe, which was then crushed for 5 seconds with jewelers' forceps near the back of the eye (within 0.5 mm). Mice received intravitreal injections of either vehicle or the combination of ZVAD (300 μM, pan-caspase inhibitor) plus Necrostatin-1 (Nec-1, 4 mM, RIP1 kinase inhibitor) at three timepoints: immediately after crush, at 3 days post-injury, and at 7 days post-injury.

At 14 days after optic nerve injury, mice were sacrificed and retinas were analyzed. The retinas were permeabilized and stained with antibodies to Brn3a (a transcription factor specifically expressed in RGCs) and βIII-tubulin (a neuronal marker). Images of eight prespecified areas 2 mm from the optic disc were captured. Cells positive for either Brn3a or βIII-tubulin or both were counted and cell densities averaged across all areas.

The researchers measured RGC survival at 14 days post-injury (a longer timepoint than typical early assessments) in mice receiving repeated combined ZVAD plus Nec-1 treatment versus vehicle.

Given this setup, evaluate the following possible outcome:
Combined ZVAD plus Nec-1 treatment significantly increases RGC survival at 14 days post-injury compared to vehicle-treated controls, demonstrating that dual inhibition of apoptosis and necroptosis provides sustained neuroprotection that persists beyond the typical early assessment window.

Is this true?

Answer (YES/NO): NO